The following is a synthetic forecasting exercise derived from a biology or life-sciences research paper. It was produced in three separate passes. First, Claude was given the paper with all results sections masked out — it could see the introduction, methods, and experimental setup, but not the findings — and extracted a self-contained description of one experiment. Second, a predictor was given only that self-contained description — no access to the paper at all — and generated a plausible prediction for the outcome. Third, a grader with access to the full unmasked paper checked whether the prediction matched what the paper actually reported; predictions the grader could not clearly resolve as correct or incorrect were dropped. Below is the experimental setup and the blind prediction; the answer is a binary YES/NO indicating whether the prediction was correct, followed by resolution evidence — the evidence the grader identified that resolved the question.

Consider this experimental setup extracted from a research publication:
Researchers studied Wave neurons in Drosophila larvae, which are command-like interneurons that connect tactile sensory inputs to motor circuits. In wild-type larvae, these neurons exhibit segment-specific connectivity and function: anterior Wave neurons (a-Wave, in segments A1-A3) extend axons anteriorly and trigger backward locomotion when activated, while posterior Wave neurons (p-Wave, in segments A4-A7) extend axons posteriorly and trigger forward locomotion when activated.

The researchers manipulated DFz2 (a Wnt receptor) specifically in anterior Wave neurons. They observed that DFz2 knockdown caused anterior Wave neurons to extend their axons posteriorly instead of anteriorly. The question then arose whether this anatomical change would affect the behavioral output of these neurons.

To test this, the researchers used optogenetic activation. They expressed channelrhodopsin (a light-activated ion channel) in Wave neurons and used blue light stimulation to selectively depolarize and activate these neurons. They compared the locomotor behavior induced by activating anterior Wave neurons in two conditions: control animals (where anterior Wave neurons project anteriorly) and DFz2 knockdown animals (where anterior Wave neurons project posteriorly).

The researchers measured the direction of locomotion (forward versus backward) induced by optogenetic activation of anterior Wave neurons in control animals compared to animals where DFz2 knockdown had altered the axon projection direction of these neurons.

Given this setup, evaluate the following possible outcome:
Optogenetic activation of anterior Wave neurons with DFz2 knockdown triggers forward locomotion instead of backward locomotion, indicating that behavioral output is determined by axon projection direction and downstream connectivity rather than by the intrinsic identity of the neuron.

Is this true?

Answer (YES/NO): YES